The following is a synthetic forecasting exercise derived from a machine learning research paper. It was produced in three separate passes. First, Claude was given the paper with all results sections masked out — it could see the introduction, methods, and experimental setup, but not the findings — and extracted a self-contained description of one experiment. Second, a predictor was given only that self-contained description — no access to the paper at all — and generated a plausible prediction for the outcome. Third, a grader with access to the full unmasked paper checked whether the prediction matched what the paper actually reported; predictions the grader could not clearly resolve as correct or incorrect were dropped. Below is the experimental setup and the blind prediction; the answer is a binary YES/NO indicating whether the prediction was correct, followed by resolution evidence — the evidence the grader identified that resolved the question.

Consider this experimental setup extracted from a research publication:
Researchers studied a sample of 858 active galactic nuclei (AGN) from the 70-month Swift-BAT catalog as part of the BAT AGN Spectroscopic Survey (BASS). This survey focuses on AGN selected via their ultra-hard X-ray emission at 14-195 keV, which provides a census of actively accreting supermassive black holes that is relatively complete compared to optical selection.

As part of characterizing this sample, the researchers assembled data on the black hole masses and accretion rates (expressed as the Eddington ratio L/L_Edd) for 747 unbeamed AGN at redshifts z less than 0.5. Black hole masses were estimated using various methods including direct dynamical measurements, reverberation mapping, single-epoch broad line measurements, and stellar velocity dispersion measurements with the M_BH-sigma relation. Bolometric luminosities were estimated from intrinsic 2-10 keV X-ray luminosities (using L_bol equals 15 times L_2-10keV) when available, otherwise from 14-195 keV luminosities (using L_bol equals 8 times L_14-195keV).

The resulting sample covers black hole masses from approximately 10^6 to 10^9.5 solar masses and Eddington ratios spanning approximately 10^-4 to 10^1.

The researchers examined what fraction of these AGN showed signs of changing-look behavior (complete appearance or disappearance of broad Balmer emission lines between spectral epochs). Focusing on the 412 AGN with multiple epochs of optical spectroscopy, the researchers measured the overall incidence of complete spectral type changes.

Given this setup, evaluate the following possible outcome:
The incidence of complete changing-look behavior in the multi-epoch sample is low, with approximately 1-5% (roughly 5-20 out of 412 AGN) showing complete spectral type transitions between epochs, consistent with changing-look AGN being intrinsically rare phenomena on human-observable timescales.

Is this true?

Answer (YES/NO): YES